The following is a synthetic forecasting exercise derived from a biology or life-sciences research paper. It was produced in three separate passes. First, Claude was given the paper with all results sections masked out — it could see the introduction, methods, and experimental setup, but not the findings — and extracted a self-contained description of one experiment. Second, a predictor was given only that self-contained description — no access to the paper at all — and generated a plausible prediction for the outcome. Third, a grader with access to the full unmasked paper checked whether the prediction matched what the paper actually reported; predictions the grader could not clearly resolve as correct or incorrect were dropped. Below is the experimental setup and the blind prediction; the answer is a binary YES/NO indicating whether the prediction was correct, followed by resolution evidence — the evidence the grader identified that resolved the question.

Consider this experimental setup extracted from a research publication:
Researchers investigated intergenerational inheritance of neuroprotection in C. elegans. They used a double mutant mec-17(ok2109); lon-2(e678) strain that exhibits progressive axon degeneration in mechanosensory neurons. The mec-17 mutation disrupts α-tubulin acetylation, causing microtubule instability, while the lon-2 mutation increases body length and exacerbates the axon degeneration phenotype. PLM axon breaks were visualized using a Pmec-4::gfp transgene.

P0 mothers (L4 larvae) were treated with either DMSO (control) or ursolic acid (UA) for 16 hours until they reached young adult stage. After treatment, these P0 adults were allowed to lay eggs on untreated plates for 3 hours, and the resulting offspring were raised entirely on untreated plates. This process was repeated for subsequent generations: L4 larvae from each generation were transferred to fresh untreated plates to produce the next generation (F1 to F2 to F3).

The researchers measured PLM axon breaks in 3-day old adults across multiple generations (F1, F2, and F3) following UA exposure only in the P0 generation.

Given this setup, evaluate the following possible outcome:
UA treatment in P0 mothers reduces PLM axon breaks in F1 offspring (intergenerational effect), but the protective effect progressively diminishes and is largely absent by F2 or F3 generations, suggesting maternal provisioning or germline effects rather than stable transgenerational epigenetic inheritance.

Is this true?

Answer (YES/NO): NO